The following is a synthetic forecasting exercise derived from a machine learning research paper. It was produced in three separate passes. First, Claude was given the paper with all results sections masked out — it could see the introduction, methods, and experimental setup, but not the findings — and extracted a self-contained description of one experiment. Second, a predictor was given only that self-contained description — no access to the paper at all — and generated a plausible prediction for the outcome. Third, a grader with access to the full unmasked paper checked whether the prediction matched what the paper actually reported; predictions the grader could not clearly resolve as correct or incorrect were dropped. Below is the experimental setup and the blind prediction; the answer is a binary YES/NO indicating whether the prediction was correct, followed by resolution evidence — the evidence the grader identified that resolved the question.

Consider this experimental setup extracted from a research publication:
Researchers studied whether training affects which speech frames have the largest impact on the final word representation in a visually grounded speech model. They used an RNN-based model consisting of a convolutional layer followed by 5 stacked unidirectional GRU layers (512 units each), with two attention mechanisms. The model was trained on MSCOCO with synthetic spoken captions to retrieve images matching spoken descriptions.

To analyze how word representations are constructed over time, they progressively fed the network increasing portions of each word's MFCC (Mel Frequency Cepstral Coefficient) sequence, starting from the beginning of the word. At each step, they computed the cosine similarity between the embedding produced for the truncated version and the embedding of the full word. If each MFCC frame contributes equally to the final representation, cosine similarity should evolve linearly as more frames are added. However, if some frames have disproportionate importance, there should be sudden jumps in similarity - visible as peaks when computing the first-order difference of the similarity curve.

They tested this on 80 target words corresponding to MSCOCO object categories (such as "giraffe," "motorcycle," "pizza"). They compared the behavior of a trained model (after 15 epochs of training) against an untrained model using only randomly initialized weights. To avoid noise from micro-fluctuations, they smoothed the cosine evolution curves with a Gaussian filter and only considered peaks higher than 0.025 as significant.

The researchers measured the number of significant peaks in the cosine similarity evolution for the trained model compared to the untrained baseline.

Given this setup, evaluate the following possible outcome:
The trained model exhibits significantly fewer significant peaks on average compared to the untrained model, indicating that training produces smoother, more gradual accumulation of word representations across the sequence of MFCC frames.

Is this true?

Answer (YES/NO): NO